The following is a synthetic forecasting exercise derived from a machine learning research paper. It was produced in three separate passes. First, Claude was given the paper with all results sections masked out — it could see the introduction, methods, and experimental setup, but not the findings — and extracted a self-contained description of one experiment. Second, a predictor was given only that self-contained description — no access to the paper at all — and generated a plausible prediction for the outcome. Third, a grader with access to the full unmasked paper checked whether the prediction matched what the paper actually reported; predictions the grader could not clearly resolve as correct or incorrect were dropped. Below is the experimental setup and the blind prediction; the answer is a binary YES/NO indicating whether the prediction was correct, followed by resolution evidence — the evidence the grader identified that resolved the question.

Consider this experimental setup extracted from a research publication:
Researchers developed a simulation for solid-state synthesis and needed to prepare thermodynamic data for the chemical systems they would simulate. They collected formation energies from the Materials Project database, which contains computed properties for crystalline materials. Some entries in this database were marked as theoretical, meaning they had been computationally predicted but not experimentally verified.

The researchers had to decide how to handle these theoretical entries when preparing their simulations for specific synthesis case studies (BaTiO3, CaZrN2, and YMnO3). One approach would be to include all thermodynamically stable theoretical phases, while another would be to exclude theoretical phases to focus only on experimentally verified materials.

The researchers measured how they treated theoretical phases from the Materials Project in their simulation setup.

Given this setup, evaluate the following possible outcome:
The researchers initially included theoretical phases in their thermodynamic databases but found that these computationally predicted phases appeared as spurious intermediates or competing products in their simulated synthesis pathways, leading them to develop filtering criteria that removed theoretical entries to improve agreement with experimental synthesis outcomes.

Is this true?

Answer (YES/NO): NO